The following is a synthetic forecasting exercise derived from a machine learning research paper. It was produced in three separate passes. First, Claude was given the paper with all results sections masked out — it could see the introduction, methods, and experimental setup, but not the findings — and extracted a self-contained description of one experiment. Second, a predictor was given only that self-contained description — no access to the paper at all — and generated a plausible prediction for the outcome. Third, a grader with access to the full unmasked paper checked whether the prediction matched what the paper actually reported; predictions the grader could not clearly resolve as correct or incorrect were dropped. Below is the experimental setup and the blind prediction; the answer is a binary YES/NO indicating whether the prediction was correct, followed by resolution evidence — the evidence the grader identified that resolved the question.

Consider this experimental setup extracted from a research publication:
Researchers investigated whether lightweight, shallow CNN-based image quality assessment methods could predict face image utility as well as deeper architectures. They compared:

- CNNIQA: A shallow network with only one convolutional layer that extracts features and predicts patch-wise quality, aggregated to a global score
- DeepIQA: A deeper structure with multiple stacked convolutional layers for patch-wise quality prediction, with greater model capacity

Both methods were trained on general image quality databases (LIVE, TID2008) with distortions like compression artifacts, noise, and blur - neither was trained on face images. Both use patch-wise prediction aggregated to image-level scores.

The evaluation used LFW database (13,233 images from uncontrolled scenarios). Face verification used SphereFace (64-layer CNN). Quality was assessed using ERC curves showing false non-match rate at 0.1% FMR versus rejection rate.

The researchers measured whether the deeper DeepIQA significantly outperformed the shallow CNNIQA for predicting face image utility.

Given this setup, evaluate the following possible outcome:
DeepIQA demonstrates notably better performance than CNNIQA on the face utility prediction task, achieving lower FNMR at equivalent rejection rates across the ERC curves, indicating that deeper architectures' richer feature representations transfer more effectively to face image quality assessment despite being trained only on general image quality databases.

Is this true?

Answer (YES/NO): NO